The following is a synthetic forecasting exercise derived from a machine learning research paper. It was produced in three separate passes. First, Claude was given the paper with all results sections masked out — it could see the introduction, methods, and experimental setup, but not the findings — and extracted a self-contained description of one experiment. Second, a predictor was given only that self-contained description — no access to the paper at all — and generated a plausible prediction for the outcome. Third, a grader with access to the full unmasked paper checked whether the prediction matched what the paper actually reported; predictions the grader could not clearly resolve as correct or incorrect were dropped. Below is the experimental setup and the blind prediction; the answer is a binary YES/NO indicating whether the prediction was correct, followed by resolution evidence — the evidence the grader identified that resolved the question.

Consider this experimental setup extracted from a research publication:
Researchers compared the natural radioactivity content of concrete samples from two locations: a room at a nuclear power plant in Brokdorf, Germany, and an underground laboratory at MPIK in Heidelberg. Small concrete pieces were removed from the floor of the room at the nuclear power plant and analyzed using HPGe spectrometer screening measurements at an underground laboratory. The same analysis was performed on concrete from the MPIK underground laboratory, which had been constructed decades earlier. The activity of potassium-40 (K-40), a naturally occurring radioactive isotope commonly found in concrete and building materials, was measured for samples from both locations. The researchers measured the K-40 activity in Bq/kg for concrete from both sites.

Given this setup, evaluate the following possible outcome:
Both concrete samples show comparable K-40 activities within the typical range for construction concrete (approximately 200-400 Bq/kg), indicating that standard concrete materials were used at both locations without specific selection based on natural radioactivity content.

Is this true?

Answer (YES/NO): NO